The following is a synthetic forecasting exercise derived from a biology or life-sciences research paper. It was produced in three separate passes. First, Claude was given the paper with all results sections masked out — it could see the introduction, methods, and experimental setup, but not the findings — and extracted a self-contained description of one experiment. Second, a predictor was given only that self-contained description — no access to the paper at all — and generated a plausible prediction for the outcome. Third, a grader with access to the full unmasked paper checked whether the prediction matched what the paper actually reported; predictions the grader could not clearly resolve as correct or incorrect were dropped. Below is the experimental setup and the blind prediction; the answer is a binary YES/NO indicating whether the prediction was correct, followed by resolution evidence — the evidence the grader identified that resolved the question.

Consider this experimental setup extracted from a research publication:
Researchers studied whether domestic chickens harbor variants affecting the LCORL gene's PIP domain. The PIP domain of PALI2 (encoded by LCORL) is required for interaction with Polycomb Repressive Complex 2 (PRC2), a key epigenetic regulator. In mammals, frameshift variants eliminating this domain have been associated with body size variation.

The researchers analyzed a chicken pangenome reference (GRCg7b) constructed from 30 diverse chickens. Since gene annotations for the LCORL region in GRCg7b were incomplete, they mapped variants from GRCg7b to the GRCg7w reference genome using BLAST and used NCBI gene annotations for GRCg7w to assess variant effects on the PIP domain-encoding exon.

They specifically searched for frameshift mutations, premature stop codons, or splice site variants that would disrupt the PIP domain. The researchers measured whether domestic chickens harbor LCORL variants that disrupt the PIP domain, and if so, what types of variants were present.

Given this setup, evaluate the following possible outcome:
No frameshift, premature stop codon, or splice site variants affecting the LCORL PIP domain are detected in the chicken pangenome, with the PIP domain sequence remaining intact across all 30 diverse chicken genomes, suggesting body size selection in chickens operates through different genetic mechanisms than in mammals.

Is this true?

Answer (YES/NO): NO